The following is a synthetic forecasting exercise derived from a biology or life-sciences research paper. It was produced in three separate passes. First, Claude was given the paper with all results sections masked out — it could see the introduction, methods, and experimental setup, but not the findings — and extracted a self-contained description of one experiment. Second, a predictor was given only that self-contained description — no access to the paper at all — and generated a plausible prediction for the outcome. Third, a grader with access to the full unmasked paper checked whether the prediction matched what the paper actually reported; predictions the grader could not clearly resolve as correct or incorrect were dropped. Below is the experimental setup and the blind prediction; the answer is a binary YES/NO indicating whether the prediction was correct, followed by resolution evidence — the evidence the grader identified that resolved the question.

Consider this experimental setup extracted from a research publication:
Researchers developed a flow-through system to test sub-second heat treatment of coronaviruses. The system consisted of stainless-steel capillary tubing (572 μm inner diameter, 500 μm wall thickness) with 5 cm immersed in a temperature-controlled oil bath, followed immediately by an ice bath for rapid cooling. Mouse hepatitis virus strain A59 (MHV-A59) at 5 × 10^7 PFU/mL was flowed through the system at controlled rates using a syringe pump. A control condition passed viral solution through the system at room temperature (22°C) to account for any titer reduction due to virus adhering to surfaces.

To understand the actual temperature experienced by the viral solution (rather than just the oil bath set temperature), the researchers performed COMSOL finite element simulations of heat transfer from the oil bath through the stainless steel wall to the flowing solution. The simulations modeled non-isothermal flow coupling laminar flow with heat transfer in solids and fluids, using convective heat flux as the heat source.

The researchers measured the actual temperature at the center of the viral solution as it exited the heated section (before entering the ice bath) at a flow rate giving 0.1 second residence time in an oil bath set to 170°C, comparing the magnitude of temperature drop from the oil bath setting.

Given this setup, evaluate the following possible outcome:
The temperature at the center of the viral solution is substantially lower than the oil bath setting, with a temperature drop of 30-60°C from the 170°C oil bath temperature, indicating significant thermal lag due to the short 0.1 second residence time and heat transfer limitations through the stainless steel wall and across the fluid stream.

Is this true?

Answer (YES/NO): NO